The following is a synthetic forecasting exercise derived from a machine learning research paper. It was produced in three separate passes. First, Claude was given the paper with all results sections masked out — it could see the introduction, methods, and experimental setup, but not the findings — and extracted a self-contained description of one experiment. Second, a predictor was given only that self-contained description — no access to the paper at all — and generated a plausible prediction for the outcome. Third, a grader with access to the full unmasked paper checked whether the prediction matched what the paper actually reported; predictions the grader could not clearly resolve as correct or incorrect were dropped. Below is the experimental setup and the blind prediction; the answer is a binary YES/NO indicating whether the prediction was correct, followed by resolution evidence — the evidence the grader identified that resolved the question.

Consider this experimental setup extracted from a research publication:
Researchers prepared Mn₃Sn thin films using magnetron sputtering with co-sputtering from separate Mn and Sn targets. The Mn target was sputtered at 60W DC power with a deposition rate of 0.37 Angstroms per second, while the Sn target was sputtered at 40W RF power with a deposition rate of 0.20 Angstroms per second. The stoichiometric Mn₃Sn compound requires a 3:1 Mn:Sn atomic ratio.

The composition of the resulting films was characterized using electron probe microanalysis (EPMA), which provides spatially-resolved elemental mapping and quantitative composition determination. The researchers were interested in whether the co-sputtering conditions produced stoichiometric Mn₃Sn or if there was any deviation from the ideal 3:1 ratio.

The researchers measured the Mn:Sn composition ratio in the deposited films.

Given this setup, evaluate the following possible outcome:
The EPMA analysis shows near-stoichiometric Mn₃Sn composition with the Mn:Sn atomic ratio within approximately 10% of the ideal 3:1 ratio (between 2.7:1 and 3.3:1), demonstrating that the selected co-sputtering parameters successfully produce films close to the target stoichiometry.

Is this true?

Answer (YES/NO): NO